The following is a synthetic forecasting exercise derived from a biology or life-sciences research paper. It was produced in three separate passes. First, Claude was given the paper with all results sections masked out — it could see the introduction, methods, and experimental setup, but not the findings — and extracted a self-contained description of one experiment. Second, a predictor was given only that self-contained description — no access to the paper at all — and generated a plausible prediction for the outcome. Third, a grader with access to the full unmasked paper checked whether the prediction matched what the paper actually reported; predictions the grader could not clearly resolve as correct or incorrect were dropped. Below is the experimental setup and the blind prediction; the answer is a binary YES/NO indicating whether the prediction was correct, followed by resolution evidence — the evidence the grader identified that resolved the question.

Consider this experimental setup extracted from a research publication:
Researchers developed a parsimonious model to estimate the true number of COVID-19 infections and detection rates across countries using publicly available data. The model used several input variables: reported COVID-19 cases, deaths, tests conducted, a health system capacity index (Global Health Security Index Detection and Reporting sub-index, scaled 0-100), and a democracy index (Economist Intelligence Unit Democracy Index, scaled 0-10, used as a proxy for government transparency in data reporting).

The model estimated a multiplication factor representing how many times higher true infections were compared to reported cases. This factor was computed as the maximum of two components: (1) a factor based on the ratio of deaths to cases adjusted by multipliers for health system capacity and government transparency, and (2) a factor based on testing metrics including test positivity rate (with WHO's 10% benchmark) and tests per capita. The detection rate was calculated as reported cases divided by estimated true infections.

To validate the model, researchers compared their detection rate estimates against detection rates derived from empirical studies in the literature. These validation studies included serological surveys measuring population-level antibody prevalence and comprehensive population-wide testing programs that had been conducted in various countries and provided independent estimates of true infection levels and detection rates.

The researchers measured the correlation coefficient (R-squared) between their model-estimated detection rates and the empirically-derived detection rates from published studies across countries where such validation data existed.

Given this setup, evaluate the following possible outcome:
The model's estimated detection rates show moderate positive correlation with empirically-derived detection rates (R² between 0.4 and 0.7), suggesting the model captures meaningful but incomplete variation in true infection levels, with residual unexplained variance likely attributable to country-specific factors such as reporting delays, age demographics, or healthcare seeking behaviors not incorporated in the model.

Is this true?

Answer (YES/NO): NO